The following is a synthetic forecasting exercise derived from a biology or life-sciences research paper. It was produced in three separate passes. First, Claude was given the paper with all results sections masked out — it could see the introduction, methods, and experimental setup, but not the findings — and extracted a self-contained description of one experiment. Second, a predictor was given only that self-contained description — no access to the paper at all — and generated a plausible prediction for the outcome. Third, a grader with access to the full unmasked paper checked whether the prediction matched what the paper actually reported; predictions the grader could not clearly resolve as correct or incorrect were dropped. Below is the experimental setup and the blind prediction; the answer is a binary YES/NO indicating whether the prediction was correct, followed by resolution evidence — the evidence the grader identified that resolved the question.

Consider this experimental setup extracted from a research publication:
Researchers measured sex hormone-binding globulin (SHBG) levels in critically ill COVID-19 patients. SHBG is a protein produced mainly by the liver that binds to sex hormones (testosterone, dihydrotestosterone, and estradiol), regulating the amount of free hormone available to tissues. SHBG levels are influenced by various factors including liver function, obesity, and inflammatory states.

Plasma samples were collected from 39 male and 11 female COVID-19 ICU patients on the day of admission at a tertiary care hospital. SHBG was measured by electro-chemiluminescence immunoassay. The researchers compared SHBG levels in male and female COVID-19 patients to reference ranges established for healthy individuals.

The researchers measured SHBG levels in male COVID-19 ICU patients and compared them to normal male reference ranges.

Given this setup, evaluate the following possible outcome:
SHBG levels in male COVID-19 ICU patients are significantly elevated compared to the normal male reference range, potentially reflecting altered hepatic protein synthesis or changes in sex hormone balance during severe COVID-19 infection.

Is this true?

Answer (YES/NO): NO